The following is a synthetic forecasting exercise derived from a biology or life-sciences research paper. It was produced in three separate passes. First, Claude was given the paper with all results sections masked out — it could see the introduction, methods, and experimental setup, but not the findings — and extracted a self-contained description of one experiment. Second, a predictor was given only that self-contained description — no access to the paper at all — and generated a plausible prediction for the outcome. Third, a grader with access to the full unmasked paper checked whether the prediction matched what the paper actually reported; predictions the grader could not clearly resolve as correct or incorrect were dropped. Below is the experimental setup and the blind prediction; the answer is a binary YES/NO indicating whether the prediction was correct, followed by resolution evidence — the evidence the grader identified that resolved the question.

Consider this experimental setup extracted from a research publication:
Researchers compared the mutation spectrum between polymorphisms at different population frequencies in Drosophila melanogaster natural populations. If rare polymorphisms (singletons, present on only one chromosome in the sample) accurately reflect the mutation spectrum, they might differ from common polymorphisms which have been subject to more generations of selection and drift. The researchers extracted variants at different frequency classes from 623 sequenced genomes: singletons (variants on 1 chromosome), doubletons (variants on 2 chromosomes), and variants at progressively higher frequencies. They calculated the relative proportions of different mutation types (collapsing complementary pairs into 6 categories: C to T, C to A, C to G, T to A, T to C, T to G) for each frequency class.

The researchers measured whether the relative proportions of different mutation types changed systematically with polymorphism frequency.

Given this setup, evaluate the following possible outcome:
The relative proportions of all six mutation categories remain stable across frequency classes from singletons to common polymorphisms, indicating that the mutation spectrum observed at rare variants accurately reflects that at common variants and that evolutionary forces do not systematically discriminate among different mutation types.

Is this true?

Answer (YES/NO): NO